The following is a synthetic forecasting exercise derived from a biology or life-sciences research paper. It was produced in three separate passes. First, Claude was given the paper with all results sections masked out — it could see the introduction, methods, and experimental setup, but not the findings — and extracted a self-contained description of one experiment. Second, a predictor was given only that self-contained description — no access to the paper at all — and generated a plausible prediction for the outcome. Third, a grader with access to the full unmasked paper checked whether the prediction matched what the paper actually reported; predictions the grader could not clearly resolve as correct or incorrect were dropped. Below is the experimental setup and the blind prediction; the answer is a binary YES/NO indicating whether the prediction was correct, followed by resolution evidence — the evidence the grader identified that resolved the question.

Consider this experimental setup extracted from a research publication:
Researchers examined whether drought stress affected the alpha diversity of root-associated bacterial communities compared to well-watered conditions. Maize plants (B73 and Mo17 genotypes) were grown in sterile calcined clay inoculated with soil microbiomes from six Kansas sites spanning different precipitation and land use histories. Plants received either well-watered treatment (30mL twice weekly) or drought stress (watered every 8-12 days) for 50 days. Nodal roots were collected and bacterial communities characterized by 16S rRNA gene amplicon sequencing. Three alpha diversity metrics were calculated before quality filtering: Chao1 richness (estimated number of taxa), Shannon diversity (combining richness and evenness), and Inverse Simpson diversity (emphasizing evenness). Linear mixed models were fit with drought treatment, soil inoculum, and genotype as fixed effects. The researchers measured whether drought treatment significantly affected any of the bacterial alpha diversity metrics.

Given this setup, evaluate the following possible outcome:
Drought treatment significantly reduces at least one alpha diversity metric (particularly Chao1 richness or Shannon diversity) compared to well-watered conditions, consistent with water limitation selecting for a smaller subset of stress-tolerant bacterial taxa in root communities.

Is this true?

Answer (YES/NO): NO